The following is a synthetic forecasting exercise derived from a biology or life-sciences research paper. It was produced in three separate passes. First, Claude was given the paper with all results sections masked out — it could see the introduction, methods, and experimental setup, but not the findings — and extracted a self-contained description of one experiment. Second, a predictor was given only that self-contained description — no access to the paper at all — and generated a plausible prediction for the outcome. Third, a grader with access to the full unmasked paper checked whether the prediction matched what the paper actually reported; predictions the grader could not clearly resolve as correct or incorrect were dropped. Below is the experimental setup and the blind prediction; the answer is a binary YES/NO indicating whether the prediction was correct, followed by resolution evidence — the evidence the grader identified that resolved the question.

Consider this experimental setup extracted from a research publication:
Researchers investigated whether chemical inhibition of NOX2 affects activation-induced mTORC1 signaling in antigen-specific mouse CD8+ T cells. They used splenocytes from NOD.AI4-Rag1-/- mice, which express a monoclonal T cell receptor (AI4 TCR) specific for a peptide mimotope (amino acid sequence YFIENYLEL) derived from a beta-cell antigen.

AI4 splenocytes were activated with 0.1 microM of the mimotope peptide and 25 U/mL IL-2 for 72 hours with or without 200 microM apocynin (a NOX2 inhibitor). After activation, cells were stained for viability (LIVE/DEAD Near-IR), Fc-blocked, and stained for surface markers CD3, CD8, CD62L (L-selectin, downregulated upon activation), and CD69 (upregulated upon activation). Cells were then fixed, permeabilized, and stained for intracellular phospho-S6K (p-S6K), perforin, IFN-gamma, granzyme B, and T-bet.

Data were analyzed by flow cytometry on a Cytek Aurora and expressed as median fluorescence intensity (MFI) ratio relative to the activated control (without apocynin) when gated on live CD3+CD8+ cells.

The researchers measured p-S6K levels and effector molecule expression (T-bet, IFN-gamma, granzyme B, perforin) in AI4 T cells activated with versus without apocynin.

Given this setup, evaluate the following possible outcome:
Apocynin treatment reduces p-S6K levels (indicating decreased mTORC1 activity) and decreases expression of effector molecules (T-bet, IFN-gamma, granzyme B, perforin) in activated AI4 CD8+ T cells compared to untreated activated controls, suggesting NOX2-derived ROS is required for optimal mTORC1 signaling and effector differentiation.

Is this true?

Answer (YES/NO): YES